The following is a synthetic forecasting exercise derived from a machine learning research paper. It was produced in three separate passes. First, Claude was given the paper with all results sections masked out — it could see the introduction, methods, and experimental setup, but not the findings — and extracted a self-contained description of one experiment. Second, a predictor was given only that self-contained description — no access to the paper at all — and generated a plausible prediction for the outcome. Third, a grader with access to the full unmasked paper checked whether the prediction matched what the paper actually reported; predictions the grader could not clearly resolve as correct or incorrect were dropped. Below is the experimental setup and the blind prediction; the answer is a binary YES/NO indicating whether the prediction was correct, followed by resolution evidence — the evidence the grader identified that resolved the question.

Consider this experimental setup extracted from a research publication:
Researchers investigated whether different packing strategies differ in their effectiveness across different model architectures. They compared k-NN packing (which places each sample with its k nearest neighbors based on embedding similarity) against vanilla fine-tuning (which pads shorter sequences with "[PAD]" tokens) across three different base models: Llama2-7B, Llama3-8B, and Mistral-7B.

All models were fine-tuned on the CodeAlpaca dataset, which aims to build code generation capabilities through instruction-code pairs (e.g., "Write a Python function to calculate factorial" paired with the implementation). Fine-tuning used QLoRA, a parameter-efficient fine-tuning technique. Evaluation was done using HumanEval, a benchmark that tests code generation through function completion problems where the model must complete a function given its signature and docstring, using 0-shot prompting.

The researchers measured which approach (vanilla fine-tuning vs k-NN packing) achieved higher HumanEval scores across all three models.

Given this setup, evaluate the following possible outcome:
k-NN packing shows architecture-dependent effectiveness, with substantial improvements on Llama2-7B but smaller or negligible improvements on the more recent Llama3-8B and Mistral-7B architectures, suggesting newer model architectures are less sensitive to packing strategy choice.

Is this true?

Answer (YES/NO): NO